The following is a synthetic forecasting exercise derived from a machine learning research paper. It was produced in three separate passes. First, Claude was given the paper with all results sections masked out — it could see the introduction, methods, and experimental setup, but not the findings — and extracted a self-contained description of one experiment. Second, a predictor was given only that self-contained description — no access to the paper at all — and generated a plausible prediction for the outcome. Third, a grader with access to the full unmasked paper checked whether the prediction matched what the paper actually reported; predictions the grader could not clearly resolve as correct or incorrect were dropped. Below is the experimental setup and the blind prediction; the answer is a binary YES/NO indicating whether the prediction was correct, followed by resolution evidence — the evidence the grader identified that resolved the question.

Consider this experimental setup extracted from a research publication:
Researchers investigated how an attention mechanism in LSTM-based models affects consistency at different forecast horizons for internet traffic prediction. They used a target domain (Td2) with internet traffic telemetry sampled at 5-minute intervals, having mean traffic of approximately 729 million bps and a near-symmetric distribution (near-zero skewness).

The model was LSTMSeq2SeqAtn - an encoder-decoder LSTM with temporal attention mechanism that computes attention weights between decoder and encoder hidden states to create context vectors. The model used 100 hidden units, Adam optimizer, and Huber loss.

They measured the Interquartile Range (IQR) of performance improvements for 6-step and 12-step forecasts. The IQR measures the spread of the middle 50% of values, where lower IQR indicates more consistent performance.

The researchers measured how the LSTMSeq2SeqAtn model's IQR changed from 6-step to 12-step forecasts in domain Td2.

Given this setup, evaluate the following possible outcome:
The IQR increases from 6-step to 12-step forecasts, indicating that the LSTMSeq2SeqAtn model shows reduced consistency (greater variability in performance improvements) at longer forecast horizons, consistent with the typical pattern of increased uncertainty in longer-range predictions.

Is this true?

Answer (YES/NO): YES